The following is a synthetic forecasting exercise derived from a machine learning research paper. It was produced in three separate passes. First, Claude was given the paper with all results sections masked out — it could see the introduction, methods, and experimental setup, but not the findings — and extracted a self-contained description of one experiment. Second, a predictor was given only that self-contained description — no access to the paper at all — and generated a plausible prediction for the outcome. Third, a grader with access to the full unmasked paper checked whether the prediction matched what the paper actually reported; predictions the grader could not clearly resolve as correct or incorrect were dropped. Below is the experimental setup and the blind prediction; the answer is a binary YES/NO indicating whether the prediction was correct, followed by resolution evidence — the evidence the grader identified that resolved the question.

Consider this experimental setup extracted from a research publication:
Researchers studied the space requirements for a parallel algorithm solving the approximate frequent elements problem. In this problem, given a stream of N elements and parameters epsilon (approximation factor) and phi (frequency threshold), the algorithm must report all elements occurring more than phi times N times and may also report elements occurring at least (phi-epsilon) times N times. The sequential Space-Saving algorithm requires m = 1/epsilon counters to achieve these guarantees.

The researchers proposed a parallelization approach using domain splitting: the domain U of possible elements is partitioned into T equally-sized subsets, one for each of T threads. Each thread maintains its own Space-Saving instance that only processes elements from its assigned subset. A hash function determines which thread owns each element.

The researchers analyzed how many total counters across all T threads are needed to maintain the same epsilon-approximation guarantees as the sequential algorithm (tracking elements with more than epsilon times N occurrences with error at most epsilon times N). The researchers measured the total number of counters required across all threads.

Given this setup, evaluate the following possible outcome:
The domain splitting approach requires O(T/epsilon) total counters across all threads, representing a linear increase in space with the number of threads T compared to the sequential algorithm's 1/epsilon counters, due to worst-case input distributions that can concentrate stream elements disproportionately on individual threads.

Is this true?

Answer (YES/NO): NO